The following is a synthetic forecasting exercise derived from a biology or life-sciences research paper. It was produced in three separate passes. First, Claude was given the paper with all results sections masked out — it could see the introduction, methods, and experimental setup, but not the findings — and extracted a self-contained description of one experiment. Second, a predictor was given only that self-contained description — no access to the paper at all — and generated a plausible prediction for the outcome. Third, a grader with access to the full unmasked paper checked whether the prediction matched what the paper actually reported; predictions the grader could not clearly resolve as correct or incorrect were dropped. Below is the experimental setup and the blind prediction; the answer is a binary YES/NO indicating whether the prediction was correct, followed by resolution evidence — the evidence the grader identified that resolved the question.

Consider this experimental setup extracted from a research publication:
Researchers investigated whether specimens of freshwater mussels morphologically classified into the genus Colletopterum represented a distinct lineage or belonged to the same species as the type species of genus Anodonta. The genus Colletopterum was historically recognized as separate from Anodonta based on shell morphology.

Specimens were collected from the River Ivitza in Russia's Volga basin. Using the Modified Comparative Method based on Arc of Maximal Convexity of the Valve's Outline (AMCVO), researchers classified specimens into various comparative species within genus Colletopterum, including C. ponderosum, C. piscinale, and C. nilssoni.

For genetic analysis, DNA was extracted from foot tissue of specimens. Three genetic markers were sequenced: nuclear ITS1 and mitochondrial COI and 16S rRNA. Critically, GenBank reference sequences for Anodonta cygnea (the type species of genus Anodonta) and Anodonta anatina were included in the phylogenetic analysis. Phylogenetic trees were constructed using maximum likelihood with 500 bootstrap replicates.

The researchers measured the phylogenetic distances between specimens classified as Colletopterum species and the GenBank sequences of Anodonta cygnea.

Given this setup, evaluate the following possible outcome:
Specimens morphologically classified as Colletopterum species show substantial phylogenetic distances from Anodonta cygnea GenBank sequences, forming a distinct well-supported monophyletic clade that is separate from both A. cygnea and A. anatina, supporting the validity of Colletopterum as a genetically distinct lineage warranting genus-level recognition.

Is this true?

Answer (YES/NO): NO